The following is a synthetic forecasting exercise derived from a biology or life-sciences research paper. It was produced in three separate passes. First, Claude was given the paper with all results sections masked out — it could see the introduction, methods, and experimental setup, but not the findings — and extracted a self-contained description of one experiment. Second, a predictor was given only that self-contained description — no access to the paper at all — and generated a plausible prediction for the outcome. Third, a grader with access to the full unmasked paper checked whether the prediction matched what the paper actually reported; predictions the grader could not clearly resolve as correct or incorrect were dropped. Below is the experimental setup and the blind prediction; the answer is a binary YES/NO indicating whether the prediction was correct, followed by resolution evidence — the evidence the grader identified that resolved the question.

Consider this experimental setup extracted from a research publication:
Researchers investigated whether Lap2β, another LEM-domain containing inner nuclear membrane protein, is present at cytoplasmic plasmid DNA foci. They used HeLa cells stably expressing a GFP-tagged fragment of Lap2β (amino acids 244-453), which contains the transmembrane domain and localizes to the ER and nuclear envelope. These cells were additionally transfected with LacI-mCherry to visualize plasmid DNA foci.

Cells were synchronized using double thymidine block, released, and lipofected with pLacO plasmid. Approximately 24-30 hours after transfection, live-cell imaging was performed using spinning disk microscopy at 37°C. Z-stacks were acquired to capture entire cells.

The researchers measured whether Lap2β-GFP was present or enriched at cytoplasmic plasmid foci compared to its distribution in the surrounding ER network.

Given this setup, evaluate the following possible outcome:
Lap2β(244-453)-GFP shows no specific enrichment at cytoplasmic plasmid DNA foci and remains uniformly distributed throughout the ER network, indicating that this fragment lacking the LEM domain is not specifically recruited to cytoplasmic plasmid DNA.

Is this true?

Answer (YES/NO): NO